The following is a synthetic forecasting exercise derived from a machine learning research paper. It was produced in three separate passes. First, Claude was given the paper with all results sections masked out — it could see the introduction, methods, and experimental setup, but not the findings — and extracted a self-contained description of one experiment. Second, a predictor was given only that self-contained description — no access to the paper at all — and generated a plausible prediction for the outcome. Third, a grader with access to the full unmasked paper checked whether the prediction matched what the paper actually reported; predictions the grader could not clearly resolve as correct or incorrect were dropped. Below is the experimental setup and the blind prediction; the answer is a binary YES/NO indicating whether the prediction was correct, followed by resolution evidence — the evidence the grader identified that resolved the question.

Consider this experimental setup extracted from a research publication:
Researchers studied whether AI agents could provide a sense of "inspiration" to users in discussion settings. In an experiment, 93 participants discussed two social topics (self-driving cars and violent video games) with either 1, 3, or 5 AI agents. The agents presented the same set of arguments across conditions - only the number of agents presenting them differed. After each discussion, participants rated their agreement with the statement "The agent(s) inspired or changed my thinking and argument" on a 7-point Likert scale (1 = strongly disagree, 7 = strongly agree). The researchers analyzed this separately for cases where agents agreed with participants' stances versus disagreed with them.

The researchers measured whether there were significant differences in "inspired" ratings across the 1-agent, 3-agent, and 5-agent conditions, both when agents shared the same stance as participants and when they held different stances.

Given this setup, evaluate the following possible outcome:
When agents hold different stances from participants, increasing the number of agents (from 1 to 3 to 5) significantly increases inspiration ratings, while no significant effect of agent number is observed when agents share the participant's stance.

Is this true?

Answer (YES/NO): NO